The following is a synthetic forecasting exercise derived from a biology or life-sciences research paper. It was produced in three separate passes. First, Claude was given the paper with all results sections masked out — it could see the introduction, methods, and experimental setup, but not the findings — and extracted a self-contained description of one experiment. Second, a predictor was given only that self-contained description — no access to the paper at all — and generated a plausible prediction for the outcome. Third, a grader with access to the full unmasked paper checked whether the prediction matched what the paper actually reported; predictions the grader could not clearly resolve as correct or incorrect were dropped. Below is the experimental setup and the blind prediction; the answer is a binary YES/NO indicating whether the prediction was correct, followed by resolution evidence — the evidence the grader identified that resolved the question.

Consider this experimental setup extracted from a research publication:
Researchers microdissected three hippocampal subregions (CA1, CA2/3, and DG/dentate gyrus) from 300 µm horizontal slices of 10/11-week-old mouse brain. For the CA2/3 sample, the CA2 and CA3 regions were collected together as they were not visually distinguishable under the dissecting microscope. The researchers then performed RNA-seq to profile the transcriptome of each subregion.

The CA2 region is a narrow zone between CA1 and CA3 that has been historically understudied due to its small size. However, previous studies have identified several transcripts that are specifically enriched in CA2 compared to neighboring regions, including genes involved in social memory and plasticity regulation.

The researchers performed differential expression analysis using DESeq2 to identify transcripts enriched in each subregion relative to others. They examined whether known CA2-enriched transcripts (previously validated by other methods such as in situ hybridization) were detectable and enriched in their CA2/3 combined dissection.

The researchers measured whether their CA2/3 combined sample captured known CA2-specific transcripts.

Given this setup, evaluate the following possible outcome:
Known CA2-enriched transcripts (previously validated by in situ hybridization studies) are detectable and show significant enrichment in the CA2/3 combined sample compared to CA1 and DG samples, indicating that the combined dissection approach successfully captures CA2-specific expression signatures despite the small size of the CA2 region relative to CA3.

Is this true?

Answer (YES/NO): YES